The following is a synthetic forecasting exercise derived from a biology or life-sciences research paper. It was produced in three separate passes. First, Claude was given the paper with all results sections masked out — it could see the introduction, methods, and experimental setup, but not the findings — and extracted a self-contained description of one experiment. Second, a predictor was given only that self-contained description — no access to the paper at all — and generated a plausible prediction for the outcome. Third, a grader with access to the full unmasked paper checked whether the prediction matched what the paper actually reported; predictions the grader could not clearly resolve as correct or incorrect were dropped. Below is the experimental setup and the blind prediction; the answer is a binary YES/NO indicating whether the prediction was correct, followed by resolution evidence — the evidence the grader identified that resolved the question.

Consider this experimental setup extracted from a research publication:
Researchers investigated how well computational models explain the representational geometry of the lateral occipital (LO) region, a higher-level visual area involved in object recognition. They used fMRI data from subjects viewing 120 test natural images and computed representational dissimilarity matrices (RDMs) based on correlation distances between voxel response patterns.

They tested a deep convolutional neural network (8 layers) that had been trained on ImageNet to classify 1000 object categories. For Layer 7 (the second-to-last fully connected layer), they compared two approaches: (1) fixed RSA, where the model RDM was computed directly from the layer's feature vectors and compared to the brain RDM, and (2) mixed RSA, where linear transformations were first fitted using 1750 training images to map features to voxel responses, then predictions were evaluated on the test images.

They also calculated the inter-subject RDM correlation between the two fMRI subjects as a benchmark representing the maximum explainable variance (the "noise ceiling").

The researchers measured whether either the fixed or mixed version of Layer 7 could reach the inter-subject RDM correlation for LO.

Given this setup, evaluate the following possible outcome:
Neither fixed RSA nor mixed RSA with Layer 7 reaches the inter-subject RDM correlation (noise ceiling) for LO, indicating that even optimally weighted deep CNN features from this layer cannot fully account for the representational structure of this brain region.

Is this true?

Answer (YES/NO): NO